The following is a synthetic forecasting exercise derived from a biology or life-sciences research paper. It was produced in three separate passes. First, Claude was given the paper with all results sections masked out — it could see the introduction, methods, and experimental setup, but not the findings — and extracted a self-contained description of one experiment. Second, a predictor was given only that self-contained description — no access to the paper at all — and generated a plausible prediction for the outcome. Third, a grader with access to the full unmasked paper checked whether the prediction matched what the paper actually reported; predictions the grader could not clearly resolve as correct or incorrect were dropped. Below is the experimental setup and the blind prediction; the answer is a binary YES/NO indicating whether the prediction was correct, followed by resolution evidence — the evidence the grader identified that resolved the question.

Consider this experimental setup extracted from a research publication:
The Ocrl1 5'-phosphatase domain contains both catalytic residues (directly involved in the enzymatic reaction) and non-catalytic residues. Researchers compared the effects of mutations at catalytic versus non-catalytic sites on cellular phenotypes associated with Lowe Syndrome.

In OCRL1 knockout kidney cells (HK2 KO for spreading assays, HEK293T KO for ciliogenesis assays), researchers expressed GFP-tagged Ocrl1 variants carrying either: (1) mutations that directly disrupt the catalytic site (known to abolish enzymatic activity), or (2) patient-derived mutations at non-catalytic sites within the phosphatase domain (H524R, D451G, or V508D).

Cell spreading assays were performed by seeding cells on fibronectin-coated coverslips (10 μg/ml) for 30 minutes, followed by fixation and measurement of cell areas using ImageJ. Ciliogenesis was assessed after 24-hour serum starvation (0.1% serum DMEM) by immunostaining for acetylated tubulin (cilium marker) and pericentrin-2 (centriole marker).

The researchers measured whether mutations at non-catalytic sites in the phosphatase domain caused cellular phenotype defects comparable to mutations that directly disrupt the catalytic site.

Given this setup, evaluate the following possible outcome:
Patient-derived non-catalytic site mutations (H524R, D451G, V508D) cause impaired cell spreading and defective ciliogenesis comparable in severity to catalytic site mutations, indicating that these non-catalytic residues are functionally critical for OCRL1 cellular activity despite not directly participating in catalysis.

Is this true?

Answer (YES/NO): NO